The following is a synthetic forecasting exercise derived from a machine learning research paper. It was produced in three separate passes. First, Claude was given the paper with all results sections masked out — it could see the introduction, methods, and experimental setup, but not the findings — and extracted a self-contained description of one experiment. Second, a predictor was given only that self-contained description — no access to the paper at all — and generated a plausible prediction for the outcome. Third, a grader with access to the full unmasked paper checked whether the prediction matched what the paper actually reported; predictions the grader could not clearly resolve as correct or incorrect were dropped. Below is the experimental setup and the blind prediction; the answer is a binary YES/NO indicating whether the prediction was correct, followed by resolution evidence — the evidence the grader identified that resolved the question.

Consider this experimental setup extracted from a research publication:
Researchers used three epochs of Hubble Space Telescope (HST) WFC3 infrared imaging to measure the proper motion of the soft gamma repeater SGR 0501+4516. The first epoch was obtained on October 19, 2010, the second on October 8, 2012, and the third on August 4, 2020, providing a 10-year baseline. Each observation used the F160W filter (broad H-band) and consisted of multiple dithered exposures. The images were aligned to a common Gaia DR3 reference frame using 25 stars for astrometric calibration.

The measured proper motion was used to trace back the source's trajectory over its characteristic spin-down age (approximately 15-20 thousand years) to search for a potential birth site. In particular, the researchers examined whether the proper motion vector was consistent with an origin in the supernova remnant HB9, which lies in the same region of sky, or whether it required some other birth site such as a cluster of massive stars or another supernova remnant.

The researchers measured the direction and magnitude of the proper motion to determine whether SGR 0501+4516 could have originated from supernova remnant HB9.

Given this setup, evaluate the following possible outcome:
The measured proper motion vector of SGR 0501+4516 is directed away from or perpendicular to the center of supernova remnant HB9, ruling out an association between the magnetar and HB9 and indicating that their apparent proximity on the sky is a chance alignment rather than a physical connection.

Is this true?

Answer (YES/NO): YES